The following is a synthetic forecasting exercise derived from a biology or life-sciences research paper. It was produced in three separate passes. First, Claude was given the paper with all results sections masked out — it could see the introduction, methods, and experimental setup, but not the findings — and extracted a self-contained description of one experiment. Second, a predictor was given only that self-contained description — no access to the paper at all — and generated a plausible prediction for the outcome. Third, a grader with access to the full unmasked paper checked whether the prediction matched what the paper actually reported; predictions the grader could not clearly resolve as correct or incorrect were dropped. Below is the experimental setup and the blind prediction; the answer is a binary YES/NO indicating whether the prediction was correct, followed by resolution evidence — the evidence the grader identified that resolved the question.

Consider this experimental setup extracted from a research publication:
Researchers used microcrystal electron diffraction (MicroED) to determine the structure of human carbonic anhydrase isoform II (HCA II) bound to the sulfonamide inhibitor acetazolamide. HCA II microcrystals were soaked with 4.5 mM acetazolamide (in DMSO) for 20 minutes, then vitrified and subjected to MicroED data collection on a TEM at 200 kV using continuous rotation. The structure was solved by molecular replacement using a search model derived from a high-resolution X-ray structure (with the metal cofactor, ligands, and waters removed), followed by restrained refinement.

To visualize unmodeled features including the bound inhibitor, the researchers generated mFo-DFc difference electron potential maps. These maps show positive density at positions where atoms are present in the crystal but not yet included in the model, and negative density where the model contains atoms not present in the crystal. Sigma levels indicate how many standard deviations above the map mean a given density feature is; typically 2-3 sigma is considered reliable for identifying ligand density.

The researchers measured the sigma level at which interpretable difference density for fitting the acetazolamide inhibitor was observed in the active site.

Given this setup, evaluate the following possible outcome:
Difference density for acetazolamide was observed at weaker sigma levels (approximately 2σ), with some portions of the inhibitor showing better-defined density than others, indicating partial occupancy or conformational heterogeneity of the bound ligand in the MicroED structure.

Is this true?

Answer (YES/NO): NO